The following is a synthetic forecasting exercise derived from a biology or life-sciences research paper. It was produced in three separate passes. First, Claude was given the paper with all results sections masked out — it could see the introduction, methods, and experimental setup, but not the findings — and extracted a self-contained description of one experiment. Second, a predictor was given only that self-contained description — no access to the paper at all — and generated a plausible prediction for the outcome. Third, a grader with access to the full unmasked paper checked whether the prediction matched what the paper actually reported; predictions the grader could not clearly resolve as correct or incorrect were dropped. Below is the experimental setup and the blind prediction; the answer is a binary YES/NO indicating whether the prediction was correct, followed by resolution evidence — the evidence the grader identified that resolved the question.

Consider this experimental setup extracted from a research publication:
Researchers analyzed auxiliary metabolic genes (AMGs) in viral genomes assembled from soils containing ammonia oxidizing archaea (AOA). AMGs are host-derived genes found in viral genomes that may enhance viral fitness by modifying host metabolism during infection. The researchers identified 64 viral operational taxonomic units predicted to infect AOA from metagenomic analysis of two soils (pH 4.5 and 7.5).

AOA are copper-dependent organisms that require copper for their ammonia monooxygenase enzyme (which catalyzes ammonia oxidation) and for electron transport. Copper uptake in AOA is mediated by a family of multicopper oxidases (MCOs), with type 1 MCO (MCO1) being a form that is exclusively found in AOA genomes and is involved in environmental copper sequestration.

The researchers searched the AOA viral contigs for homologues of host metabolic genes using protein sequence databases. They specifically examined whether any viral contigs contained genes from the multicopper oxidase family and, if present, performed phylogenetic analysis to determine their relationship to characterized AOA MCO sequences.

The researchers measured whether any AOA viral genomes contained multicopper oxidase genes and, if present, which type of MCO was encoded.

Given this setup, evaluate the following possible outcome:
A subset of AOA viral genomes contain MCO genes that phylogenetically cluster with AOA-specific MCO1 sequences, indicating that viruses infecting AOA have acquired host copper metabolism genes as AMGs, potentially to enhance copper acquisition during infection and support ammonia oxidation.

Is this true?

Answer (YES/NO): YES